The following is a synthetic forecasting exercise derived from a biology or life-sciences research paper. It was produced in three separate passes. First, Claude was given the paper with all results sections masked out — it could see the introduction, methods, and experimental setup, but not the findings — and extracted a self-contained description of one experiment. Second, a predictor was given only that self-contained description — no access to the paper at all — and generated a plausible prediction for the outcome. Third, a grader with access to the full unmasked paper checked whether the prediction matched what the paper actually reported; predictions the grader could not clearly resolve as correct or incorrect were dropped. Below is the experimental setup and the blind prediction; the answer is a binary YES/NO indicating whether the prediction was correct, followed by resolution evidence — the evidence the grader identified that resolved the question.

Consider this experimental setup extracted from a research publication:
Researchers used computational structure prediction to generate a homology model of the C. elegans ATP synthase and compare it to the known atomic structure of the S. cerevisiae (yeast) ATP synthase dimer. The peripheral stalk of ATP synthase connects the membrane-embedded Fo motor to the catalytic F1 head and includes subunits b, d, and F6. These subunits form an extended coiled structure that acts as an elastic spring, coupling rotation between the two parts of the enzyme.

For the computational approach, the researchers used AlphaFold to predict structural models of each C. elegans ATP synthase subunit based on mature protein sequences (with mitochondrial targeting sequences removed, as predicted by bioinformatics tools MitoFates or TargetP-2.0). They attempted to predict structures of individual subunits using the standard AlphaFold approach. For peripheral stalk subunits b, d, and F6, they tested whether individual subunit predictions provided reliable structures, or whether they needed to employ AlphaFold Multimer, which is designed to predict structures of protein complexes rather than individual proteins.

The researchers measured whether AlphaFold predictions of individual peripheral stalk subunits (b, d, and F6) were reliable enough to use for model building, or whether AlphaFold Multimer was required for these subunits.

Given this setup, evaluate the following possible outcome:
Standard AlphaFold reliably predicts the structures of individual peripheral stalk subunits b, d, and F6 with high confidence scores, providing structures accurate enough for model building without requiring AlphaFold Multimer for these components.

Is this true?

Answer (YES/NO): NO